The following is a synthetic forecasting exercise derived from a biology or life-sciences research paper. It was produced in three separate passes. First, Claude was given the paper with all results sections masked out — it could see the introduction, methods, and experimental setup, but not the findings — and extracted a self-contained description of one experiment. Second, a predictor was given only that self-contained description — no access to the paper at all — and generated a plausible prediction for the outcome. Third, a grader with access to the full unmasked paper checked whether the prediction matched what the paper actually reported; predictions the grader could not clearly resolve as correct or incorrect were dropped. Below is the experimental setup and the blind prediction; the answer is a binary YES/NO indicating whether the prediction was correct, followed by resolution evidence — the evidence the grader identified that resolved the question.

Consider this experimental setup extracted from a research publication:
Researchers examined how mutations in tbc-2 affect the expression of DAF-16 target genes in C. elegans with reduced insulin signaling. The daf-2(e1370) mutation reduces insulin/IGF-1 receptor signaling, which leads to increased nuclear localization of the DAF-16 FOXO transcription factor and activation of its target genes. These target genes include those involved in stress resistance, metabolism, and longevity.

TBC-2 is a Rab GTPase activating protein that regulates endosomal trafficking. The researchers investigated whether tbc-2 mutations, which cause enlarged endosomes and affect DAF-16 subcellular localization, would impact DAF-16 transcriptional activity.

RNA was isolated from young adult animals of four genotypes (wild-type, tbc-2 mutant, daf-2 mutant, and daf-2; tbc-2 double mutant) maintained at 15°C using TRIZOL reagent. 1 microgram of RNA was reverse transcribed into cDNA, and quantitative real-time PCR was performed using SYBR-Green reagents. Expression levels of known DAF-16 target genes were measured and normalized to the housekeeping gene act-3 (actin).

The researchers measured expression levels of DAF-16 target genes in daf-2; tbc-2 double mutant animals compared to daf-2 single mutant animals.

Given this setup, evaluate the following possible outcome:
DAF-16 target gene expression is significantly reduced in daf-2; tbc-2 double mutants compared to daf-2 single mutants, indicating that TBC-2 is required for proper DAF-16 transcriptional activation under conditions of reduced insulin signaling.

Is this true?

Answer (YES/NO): YES